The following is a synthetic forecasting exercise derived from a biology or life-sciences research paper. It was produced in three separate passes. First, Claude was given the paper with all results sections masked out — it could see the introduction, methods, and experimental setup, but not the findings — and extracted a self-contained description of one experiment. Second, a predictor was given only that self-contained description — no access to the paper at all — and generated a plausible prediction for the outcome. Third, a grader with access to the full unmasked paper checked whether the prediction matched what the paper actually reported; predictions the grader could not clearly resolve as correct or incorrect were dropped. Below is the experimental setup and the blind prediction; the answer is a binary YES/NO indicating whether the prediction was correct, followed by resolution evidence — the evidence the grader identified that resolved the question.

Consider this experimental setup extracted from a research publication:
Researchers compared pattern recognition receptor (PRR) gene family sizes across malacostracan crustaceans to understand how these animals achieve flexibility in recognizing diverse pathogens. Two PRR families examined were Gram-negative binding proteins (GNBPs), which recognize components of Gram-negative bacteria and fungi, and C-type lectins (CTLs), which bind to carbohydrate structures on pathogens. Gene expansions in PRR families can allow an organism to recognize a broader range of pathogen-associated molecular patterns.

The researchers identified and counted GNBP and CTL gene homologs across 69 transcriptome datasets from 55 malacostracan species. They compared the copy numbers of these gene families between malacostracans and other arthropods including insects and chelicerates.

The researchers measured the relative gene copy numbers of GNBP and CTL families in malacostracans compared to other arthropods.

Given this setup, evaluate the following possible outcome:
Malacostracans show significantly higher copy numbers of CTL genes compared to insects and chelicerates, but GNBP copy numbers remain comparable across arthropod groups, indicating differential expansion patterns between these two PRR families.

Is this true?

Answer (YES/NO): NO